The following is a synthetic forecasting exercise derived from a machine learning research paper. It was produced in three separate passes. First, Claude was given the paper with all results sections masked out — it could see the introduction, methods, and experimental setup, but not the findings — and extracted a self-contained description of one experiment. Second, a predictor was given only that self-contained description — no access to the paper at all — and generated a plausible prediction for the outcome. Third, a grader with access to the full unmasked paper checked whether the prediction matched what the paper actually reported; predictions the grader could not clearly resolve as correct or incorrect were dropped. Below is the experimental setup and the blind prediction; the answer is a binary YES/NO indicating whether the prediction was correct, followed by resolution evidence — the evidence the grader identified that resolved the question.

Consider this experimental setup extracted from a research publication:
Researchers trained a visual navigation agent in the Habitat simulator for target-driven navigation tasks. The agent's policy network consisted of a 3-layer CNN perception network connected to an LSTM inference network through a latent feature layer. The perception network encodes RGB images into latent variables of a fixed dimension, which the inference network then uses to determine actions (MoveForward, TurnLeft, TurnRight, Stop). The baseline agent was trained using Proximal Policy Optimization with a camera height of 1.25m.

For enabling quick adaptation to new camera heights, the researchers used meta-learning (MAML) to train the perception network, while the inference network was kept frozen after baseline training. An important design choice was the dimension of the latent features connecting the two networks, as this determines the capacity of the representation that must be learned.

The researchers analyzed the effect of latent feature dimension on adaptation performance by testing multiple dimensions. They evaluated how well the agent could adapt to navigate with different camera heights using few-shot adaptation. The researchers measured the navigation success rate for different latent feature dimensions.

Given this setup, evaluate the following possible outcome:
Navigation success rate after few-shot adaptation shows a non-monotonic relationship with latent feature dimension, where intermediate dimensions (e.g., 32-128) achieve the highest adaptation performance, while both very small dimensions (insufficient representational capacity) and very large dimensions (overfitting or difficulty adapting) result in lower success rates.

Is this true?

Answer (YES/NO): NO